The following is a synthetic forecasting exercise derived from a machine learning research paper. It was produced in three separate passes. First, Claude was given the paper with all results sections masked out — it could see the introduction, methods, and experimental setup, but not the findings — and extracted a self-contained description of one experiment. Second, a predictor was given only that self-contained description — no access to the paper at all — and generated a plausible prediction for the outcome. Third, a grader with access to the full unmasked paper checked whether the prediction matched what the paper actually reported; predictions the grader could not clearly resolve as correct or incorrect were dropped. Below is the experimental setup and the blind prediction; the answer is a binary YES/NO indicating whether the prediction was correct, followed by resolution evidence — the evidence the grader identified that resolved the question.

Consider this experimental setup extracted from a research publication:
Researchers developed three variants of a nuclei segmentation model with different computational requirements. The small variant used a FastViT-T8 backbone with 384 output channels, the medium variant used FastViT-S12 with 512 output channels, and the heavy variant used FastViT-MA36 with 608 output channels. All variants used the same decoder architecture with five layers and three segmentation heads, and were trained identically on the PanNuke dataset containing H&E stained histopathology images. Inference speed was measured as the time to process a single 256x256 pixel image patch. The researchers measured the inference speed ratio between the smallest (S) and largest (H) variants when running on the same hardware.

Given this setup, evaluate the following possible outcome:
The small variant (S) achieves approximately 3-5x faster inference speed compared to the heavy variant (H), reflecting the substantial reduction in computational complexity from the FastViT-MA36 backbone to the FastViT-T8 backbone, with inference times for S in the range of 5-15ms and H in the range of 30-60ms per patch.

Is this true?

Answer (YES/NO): NO